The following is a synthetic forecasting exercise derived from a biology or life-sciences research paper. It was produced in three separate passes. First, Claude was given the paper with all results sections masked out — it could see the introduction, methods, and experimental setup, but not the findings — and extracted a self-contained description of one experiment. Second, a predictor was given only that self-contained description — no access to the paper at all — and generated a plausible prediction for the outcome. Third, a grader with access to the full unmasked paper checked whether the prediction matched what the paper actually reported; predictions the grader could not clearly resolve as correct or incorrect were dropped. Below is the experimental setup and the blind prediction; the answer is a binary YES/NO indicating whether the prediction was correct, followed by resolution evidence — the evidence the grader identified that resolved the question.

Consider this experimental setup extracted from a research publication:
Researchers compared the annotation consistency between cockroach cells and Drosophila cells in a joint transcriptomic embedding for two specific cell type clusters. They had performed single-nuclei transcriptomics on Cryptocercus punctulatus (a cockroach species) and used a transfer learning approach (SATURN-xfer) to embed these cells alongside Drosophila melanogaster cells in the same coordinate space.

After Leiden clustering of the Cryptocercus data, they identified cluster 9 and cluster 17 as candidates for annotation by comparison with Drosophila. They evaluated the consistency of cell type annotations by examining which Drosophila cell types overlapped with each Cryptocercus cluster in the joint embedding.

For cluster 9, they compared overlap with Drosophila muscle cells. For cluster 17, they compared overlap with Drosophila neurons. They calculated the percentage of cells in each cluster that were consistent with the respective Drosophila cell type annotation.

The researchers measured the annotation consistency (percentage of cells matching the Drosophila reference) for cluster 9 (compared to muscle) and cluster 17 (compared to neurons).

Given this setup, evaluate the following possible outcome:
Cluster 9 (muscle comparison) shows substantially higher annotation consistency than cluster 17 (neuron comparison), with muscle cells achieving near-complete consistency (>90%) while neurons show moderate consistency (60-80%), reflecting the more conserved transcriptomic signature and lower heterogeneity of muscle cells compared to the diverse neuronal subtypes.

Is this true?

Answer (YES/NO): NO